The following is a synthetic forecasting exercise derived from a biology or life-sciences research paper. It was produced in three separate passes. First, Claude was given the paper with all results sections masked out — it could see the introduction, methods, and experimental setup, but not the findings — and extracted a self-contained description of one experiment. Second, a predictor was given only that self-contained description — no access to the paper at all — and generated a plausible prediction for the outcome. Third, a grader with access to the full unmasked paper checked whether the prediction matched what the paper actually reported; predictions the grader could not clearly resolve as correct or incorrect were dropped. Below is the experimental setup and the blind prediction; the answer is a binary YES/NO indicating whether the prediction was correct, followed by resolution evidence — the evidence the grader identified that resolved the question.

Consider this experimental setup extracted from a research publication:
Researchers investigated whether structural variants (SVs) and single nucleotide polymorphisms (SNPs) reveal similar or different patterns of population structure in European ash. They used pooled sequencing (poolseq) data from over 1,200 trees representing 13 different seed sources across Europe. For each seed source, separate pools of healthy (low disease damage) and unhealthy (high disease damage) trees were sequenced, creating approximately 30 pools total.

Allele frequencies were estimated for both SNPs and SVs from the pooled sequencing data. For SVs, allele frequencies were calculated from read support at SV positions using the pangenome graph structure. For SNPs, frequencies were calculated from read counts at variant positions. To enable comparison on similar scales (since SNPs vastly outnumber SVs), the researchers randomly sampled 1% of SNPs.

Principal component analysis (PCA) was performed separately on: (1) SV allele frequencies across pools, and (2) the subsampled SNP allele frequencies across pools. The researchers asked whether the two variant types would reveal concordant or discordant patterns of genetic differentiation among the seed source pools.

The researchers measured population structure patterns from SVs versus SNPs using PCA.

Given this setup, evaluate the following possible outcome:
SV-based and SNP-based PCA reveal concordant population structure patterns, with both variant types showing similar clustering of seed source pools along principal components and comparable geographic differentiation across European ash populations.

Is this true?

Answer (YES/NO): YES